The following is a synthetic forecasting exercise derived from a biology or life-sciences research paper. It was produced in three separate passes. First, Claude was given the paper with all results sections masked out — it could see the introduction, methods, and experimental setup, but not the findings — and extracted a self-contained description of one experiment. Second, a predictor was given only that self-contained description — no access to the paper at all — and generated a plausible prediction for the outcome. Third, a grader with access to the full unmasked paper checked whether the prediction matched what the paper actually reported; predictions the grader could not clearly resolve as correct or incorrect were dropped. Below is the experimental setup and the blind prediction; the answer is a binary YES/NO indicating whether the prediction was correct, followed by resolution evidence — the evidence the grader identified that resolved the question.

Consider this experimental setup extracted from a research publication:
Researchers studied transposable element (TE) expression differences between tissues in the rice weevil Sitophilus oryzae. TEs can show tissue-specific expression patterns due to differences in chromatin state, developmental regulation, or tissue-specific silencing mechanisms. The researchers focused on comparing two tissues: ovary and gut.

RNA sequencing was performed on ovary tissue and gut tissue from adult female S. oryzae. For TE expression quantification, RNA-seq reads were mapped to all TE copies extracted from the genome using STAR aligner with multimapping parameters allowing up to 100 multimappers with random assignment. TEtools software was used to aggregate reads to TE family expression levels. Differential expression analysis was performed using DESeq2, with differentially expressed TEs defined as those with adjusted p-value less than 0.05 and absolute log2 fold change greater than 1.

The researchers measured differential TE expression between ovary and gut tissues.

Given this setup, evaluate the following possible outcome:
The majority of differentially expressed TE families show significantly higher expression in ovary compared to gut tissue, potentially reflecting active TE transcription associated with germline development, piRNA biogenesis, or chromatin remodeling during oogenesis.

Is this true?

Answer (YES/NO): NO